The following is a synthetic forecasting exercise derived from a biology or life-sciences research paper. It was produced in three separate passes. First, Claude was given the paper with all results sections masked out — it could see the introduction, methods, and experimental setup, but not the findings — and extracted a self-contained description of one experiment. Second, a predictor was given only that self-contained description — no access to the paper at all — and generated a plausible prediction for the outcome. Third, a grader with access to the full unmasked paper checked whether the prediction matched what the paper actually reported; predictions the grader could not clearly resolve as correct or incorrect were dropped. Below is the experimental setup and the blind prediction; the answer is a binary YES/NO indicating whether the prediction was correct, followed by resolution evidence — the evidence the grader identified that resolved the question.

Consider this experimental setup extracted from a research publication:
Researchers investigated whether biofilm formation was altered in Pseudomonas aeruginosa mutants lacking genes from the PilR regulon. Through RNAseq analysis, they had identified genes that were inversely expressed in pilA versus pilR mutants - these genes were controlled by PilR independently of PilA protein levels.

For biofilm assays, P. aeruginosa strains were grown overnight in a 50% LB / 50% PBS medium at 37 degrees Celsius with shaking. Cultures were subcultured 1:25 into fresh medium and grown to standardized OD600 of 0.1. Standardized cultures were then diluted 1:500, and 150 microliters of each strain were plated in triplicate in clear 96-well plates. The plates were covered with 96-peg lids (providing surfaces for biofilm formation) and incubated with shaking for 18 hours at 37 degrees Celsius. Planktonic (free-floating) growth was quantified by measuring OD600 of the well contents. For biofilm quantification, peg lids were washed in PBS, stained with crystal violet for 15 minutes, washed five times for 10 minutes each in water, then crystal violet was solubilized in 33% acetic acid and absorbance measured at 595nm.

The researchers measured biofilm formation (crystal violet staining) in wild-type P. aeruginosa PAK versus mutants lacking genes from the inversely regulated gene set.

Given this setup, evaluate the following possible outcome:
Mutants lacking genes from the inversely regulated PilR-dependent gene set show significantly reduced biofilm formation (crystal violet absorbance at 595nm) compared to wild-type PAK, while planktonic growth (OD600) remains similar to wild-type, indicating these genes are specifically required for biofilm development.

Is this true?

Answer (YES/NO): NO